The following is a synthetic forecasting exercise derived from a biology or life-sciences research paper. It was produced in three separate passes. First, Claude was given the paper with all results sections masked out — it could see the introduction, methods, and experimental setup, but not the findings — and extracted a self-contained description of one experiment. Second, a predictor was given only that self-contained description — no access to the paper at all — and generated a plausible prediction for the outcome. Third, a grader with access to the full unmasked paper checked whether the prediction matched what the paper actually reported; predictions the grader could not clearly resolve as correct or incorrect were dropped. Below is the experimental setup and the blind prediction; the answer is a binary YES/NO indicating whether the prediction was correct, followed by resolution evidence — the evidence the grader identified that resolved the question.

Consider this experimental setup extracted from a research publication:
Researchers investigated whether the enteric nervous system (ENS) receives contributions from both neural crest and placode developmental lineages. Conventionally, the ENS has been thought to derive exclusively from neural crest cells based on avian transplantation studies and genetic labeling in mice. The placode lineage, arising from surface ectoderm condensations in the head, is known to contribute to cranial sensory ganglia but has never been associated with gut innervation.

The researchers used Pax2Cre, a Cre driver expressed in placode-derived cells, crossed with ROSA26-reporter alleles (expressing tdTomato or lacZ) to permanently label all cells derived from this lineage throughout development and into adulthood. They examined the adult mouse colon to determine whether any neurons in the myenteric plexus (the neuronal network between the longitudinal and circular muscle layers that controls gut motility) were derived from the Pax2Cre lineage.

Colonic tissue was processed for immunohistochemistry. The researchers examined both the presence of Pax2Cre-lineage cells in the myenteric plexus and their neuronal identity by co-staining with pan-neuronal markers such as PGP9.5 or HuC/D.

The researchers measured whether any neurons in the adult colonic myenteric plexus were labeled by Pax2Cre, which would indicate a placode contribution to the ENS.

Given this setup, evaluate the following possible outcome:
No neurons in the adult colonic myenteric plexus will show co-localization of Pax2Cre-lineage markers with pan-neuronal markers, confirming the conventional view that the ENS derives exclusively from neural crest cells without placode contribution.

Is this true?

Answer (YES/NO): NO